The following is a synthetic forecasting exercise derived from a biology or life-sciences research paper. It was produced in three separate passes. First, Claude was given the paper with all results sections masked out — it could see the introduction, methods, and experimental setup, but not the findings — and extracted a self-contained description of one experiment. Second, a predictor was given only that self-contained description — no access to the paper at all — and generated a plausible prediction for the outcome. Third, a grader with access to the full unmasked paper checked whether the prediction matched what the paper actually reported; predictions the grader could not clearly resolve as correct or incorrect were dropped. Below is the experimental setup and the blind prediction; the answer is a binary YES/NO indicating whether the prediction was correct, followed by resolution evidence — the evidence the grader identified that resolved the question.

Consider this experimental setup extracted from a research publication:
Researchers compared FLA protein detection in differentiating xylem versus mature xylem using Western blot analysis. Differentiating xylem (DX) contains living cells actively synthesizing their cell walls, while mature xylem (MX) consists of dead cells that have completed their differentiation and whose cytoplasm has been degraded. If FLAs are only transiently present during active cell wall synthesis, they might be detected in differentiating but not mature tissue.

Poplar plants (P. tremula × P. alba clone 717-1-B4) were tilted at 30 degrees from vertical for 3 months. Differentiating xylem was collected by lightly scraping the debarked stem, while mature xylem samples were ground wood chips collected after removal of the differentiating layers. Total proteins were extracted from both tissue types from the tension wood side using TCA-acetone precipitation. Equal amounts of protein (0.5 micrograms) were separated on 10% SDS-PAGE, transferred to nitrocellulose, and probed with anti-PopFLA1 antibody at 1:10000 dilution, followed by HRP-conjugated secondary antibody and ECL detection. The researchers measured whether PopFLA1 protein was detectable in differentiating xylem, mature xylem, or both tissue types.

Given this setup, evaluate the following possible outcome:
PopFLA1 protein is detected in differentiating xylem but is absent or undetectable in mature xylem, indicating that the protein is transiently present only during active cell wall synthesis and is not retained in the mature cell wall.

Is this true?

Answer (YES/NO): NO